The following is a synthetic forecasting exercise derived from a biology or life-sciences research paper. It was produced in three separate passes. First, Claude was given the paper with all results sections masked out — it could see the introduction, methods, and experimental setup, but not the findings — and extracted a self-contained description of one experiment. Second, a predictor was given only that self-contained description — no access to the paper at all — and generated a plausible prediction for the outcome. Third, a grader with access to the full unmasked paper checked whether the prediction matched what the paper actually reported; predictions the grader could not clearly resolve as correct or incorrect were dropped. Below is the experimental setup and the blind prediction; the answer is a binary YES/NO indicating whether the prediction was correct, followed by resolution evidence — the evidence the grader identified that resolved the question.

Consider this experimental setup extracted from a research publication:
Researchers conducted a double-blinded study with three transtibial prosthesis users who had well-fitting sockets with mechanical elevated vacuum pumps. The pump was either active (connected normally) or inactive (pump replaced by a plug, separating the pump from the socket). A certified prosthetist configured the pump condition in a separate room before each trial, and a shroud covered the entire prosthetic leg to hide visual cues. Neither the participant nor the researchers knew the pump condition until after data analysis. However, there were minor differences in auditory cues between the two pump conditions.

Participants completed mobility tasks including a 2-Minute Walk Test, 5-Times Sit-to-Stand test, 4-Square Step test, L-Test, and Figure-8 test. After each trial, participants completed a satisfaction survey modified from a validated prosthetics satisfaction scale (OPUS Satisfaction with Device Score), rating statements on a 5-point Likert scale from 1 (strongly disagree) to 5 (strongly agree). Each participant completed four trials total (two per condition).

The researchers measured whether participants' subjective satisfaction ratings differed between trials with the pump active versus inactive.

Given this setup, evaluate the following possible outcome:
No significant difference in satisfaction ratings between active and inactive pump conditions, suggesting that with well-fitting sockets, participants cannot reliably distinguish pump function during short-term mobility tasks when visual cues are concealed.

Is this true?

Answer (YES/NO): NO